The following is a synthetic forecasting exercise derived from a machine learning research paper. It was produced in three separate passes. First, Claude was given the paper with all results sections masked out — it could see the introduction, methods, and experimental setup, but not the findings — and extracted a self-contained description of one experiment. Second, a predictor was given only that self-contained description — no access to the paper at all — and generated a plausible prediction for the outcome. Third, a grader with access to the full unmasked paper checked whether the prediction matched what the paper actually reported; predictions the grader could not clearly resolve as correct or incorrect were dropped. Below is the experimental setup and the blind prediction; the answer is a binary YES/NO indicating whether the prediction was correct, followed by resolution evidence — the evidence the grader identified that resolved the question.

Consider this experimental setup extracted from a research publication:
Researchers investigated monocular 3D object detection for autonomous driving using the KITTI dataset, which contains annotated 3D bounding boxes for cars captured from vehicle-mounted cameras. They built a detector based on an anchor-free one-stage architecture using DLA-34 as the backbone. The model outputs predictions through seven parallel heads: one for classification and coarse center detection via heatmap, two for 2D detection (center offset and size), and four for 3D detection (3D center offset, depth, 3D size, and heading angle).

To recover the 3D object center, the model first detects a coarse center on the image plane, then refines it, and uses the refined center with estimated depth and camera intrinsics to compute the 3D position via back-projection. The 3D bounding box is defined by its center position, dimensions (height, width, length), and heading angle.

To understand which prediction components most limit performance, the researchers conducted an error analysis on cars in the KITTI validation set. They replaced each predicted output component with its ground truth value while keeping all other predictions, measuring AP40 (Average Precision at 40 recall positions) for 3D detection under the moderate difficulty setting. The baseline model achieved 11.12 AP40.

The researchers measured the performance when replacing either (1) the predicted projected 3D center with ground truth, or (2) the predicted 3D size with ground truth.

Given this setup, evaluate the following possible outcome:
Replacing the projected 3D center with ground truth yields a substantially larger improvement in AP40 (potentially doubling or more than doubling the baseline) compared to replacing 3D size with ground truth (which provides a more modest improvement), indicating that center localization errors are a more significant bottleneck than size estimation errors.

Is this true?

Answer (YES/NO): YES